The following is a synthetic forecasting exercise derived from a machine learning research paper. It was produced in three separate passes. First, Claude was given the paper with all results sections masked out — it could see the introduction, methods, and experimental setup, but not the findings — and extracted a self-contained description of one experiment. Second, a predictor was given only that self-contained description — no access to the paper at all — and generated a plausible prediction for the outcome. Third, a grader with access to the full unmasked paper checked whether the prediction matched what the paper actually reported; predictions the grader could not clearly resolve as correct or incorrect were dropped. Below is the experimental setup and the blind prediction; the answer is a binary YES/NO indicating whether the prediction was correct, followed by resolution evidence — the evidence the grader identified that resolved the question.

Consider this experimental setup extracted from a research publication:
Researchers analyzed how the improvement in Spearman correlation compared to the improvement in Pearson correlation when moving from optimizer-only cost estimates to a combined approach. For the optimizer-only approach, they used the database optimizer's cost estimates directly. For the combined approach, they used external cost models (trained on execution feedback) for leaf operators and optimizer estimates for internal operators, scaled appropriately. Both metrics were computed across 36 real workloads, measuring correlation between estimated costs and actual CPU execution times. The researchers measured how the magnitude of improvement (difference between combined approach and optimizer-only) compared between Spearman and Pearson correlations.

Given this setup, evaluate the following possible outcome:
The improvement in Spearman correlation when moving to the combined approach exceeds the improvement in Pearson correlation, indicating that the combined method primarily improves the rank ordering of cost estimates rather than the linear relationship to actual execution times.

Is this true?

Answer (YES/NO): NO